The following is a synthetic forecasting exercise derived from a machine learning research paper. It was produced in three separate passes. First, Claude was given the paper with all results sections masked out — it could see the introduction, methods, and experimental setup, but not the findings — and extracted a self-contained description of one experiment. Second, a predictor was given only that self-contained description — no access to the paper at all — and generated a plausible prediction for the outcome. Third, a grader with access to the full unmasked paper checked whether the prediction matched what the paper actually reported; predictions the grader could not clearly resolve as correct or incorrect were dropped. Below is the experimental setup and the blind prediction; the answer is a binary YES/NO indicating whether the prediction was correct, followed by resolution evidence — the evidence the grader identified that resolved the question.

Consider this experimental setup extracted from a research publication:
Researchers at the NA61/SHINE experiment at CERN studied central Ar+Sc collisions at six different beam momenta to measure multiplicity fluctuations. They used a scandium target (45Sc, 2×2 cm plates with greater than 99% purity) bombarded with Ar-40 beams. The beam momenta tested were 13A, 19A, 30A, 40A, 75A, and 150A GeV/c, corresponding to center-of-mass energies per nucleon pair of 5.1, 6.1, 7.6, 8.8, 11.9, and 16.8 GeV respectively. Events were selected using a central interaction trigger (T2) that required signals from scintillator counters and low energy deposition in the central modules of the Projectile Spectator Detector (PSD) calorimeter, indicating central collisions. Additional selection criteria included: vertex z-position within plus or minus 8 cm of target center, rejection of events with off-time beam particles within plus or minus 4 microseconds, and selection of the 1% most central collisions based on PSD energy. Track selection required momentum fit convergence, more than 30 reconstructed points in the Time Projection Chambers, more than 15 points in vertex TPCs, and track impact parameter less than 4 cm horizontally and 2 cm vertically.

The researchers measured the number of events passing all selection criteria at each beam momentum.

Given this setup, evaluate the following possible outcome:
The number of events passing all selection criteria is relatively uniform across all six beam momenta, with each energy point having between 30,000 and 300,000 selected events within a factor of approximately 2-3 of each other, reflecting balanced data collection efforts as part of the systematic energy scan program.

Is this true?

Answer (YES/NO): YES